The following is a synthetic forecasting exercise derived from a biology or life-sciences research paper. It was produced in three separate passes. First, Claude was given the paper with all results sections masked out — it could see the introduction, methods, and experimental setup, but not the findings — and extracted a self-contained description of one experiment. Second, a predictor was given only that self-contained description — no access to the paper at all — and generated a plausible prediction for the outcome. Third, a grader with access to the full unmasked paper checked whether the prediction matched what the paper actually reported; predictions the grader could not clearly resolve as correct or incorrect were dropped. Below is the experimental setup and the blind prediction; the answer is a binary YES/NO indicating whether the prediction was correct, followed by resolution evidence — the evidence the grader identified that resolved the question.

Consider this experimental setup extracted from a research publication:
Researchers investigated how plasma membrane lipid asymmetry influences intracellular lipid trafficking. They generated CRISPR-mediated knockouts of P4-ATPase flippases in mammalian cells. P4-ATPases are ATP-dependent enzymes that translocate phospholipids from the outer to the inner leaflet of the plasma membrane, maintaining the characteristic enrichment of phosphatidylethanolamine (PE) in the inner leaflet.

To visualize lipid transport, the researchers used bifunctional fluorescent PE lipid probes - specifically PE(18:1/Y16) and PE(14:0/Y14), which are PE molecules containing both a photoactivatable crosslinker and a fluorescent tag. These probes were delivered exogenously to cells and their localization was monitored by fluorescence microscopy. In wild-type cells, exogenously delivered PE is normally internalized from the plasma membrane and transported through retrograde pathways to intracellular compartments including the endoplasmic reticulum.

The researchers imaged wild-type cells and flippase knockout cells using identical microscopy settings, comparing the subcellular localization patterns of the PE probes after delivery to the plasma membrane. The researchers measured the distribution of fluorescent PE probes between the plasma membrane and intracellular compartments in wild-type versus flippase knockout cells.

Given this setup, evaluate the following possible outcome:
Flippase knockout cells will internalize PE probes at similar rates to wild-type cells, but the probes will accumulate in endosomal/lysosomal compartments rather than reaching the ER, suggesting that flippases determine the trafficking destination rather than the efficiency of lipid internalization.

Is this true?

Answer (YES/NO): NO